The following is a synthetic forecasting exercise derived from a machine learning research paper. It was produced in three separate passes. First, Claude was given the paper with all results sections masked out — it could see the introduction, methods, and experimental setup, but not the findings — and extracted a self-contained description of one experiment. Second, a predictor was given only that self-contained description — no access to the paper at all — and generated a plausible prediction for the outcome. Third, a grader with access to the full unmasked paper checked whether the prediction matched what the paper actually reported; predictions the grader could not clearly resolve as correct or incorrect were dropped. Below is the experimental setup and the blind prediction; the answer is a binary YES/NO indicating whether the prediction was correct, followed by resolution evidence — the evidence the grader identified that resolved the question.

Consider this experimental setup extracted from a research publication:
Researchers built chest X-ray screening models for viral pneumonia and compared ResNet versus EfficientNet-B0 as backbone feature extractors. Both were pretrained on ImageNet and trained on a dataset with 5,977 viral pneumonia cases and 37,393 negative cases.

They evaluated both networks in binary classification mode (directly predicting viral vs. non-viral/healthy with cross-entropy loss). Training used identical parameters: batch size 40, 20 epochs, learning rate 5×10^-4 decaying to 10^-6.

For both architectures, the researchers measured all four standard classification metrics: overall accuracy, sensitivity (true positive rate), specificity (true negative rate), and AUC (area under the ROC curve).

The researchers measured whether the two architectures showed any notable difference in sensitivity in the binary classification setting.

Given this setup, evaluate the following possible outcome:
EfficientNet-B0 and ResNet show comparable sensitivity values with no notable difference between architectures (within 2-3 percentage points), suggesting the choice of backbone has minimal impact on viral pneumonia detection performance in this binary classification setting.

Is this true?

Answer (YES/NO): YES